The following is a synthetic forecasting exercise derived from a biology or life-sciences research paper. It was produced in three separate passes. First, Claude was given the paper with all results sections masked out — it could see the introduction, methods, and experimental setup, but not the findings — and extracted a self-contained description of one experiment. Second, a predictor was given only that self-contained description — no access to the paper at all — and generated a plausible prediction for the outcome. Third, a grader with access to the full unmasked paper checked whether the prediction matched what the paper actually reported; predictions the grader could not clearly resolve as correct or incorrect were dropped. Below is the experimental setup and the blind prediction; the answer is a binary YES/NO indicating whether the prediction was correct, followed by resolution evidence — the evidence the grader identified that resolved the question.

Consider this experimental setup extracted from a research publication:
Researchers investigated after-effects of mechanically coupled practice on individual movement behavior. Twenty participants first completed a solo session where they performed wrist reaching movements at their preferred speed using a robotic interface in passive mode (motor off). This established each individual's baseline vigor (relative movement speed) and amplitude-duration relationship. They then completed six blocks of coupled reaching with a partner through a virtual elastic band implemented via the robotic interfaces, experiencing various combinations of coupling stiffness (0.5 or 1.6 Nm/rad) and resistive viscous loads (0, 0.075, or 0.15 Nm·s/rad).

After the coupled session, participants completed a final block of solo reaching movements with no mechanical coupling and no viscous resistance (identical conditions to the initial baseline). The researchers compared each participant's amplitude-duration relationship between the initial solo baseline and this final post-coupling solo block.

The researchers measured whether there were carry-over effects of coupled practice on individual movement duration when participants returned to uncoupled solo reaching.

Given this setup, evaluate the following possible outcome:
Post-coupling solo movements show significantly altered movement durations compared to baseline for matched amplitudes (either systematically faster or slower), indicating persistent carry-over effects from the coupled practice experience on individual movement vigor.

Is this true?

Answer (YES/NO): YES